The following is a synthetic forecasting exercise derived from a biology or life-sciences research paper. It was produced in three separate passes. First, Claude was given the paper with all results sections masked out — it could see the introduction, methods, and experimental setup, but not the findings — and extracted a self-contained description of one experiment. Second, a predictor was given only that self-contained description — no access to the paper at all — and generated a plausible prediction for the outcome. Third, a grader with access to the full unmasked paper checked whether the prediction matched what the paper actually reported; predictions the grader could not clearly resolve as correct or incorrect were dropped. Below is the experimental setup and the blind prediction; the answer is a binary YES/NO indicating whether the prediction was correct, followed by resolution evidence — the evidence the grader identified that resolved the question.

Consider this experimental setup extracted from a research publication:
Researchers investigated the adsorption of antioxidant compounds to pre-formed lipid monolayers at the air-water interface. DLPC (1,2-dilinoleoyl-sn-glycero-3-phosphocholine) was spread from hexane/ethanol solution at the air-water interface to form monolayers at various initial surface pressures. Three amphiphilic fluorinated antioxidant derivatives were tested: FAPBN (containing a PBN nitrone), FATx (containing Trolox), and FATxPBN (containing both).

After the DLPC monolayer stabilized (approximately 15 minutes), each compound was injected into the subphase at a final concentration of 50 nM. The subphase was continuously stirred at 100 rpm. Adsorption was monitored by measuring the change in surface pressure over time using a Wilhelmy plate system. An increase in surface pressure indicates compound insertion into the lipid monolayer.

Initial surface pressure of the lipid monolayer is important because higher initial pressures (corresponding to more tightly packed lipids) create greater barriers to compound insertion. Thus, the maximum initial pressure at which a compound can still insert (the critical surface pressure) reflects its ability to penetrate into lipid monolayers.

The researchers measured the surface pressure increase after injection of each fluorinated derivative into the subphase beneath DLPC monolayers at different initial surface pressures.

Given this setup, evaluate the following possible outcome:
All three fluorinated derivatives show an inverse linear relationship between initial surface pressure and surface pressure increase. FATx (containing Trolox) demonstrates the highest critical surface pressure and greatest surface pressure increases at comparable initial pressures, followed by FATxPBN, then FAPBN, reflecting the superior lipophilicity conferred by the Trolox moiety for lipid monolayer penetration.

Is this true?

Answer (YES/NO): NO